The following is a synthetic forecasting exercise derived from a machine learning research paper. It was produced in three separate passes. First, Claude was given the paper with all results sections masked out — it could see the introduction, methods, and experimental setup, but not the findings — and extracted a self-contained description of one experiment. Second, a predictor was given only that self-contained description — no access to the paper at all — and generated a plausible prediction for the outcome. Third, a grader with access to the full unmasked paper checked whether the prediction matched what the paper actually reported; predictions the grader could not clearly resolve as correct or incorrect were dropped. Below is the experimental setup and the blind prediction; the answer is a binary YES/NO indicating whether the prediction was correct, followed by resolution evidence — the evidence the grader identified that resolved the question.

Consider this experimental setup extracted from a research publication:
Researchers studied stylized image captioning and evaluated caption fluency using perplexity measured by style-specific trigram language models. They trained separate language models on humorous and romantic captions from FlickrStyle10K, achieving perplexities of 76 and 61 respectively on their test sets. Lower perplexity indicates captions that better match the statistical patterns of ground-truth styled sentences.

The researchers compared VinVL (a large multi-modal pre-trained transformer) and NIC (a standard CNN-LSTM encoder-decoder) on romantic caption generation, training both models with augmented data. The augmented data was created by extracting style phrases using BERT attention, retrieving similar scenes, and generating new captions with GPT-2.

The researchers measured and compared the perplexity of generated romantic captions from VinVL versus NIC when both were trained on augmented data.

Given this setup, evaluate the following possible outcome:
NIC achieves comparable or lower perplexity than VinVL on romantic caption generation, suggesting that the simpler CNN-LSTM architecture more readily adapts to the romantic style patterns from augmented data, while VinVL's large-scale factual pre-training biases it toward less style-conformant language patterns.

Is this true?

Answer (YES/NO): YES